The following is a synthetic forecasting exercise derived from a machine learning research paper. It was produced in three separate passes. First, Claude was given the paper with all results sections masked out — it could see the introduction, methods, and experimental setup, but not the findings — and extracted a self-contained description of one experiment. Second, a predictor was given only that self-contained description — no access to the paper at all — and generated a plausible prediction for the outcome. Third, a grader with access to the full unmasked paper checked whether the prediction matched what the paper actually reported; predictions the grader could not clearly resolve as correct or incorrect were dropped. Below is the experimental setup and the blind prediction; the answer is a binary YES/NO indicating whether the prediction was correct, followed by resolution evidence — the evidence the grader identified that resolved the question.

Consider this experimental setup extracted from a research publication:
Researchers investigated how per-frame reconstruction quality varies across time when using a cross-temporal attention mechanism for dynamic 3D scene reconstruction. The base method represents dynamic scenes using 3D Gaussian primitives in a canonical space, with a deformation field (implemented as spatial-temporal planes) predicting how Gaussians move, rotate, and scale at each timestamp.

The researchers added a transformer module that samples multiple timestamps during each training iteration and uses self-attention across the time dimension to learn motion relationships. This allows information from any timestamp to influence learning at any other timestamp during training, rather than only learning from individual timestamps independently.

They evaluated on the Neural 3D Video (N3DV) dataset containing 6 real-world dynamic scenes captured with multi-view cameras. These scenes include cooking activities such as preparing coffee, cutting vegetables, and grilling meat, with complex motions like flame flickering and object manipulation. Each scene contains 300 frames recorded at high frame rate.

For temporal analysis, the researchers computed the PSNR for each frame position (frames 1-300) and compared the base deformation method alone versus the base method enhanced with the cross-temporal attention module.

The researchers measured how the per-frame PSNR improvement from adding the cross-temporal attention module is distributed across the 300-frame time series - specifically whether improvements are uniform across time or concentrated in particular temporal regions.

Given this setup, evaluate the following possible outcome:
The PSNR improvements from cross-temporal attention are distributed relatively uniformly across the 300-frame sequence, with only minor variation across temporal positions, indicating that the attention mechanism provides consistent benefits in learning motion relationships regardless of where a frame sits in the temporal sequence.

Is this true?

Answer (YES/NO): NO